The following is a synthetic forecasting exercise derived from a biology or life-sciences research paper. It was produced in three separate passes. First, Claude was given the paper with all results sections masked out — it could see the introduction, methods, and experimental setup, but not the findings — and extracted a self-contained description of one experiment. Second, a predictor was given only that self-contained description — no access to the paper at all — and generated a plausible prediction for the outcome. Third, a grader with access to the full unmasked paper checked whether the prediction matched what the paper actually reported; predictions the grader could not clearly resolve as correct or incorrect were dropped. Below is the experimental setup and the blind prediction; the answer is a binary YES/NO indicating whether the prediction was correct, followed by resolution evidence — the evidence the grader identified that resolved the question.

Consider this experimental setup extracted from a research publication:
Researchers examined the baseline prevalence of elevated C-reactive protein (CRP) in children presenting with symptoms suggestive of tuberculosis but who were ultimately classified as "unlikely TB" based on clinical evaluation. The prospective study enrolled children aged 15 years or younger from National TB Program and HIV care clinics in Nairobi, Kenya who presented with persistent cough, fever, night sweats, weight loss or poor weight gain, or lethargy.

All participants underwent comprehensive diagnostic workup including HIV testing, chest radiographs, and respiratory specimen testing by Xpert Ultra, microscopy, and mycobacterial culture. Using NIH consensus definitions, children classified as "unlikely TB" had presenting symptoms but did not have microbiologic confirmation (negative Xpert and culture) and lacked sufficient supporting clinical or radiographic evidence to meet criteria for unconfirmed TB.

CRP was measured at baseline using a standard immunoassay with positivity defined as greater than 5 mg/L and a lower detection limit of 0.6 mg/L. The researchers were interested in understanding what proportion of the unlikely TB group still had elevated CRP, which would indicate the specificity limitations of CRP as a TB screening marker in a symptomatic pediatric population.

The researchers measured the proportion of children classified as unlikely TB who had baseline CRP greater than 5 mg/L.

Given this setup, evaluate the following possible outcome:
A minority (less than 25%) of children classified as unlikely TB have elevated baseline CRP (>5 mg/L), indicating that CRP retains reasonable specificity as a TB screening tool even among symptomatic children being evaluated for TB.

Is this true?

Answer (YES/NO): NO